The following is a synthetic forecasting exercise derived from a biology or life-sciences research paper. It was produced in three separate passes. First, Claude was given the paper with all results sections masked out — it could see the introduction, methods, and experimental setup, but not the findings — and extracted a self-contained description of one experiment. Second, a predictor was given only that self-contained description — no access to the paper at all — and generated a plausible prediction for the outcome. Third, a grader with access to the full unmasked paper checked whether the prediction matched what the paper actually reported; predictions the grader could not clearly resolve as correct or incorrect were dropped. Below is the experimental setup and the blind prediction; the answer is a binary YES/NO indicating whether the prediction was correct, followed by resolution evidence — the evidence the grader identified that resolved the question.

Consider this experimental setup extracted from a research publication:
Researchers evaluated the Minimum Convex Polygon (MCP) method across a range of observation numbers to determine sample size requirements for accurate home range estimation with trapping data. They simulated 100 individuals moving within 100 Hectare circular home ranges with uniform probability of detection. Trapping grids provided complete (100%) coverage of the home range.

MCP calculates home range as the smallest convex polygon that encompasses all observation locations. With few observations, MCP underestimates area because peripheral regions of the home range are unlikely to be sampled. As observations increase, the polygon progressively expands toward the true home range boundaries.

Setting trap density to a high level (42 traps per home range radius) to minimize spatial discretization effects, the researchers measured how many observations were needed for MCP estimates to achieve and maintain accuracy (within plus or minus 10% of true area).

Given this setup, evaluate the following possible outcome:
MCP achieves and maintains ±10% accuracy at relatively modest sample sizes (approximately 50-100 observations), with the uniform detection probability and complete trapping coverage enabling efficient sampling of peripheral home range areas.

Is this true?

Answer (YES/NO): NO